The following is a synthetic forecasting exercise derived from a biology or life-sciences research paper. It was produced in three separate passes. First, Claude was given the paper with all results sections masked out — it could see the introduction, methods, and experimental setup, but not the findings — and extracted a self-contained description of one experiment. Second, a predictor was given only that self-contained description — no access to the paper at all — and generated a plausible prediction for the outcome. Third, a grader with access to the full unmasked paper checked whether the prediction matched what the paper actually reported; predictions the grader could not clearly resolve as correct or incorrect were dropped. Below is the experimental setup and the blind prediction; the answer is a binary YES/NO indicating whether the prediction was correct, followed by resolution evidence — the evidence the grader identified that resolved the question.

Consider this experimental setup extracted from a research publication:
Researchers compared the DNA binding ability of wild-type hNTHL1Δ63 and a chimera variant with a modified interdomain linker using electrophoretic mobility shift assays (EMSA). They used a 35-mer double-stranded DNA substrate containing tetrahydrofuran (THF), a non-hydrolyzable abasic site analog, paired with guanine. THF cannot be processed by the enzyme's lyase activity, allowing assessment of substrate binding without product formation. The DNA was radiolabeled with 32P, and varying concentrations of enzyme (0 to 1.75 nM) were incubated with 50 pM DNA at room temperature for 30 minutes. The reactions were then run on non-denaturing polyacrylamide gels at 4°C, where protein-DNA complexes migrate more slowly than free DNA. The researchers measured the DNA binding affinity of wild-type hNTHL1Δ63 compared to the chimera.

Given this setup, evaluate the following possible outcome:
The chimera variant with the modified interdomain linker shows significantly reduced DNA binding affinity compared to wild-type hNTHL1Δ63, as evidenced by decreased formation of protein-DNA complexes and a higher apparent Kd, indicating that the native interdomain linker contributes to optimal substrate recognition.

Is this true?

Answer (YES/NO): YES